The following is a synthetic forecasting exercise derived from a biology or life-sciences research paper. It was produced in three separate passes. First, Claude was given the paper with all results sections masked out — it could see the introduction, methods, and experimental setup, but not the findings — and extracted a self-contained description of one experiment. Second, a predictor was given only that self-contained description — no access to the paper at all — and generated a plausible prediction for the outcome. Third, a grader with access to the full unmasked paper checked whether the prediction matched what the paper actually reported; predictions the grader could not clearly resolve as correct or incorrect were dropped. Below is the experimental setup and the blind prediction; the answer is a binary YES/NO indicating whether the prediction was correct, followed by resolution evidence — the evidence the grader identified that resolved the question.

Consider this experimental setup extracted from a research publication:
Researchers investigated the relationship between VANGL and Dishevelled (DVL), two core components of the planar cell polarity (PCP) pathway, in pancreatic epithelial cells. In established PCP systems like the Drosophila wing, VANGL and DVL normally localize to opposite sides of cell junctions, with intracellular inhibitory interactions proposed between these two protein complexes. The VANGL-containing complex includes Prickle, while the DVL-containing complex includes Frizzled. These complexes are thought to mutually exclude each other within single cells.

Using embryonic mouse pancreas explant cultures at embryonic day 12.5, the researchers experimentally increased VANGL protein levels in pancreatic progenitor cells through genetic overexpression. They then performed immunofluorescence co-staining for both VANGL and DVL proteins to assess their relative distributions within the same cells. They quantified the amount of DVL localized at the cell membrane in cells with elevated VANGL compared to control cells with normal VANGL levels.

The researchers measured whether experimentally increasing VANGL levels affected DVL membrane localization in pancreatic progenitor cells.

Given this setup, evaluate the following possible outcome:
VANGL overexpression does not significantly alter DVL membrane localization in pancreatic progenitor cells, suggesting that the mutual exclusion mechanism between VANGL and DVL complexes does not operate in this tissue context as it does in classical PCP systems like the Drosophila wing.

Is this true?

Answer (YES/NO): NO